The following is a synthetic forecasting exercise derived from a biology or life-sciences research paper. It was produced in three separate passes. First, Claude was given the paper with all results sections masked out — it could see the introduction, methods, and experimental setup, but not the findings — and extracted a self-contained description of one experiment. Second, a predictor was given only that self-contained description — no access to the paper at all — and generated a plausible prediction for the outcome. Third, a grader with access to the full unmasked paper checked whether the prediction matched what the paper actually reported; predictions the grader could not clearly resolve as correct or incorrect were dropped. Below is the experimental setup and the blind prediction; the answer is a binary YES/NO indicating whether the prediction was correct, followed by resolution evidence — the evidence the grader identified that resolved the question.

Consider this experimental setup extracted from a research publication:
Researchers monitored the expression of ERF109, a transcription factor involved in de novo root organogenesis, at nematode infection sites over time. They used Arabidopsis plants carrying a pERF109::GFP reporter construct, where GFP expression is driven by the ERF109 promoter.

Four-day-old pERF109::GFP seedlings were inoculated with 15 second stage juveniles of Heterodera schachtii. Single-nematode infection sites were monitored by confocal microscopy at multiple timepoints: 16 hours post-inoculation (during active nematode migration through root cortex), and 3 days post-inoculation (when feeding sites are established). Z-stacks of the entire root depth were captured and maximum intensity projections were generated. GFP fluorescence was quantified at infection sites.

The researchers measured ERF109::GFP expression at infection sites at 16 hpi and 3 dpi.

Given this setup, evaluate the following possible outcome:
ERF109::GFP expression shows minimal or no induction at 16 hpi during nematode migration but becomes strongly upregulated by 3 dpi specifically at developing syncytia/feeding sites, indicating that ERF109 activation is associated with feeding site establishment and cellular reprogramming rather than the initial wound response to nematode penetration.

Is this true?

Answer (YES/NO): NO